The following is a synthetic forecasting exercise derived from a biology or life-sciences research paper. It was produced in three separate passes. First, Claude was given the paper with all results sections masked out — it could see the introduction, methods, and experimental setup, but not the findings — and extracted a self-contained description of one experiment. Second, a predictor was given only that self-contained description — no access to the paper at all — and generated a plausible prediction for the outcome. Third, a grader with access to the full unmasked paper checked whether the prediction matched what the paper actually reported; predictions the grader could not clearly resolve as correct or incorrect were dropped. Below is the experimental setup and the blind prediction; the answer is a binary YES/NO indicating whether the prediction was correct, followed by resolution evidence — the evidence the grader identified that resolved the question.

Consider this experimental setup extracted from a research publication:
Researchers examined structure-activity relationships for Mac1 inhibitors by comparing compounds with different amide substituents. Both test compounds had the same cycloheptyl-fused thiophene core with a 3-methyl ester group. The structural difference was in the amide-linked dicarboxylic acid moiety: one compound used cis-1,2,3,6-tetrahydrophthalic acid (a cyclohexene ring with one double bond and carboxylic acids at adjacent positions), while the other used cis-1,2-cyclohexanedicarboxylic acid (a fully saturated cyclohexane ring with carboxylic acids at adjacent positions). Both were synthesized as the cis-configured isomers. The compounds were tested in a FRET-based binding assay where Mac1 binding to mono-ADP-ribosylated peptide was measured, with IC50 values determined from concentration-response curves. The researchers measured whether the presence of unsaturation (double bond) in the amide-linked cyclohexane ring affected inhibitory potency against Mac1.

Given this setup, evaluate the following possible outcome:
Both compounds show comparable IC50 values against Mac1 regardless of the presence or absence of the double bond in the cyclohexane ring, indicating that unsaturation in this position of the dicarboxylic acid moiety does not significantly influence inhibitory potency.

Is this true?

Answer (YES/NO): NO